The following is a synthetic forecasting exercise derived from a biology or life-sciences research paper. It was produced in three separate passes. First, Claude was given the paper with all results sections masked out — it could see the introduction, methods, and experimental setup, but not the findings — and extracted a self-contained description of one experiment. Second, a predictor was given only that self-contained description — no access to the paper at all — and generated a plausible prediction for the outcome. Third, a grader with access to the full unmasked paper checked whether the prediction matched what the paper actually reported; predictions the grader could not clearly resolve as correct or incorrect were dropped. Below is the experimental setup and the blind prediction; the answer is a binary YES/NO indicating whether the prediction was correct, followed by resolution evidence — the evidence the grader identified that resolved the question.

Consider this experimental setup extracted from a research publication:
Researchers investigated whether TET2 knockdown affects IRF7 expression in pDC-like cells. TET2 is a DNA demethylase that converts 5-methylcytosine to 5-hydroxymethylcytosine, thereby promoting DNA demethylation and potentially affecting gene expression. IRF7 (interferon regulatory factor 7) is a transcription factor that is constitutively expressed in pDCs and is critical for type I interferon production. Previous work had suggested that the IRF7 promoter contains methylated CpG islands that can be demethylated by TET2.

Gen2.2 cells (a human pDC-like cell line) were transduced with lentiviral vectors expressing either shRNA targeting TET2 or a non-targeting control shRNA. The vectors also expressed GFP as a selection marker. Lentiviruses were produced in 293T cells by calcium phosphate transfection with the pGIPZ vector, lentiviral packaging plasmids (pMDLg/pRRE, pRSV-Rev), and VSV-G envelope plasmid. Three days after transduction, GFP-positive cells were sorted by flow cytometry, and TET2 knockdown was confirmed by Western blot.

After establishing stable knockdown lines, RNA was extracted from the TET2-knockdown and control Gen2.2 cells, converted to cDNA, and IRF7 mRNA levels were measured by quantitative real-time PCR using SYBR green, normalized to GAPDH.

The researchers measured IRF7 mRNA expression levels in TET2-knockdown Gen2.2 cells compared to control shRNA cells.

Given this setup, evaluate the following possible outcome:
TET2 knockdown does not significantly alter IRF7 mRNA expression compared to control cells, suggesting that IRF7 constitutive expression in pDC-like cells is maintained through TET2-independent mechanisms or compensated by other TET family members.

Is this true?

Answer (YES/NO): NO